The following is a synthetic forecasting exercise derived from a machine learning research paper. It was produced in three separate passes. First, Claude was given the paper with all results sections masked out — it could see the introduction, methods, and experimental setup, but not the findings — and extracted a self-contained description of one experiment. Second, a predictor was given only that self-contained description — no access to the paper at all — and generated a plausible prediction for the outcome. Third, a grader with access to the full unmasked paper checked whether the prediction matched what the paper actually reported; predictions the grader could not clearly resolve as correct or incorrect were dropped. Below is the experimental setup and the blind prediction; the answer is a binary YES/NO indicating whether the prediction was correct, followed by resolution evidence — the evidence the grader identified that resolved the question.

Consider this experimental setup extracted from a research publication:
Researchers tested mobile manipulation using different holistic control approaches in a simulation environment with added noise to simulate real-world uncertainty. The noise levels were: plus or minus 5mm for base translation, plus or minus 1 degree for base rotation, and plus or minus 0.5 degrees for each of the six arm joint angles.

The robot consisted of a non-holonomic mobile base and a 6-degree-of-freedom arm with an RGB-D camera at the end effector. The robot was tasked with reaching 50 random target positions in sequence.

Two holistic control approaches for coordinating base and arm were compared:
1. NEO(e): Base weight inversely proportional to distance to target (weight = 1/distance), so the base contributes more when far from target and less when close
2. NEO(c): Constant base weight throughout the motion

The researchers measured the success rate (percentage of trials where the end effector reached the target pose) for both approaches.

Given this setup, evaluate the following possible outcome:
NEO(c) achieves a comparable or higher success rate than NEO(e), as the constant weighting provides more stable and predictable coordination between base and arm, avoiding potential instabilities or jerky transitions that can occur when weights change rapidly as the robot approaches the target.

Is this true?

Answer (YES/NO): NO